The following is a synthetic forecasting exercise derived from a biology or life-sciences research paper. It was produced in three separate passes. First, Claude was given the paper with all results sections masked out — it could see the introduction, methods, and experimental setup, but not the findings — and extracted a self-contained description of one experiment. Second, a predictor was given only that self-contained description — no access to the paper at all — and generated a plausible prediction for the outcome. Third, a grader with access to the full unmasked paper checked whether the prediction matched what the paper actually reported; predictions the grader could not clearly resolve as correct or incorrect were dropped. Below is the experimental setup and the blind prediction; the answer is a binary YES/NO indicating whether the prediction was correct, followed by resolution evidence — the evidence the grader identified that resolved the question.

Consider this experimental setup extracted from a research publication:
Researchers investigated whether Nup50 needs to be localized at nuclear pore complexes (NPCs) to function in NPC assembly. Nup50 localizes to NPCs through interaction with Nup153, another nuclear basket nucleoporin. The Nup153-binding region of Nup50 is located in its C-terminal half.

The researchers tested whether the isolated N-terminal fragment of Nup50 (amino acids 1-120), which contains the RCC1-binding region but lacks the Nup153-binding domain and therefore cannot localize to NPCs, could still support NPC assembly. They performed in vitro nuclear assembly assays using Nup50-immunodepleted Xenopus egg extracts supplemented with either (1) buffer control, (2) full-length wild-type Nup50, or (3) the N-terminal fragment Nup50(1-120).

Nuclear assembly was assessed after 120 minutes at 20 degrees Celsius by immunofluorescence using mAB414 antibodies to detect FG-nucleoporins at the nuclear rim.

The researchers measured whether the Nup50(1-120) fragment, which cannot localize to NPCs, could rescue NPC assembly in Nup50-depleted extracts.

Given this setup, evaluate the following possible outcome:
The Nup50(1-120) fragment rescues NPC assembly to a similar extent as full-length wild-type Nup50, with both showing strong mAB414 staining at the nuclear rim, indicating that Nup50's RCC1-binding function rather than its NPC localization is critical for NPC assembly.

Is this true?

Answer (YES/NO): YES